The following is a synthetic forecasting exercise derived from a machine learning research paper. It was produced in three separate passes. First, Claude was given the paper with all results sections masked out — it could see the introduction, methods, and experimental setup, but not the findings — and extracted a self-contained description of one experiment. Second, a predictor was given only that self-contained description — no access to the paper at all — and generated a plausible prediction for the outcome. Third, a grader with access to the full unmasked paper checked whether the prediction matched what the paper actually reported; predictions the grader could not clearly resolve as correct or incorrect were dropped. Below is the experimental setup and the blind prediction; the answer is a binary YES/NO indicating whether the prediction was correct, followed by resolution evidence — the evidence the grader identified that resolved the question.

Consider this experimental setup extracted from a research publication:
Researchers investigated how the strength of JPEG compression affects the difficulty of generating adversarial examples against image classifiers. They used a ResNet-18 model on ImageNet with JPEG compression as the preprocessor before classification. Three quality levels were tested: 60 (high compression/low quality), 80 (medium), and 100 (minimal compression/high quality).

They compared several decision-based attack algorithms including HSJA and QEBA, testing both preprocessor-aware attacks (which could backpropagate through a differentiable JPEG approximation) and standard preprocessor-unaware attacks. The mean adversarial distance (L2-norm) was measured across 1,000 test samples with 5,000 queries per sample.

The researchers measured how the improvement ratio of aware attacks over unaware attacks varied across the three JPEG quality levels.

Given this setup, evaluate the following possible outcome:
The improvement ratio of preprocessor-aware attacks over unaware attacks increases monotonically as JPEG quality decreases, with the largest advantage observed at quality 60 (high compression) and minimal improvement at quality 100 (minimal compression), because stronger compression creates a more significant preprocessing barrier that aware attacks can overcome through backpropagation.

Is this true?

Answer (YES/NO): YES